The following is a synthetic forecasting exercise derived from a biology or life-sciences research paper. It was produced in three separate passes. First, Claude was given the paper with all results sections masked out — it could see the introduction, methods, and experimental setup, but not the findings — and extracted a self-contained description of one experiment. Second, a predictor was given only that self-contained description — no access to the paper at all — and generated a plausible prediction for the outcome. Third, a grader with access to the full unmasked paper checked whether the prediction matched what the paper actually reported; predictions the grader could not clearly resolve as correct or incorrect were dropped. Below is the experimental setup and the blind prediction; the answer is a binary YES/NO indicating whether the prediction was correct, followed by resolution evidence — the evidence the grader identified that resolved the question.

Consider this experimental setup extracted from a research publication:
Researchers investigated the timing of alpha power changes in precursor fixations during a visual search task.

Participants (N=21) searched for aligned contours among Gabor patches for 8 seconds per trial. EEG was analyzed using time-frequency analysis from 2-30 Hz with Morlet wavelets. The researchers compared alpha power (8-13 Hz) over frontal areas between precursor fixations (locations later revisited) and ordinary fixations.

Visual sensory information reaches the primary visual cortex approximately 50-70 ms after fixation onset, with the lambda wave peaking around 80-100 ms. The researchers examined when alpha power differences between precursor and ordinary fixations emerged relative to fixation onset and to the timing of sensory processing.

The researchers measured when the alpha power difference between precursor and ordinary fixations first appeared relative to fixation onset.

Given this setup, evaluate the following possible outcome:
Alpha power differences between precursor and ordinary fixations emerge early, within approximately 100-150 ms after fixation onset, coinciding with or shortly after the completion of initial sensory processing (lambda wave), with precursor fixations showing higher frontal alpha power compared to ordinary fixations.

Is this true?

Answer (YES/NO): NO